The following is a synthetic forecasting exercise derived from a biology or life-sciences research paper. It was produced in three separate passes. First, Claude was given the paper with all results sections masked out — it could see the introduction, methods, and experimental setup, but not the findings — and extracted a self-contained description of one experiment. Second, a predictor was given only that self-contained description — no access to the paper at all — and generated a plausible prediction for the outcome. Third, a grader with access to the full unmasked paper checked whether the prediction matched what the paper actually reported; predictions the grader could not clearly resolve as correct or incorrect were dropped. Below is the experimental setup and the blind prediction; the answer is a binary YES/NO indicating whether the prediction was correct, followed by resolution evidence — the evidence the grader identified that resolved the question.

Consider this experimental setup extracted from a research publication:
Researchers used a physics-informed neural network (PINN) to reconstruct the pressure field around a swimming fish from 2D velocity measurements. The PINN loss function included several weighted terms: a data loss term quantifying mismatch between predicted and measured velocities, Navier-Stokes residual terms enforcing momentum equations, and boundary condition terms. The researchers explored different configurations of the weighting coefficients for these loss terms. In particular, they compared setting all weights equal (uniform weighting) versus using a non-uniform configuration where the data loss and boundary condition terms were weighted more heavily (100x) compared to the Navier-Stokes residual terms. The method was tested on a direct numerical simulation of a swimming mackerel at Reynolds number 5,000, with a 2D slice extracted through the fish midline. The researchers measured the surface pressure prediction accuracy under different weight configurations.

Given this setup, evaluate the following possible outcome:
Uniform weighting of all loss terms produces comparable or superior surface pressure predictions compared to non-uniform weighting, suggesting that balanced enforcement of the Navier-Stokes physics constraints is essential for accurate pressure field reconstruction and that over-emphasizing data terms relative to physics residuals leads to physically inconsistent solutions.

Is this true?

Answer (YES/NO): NO